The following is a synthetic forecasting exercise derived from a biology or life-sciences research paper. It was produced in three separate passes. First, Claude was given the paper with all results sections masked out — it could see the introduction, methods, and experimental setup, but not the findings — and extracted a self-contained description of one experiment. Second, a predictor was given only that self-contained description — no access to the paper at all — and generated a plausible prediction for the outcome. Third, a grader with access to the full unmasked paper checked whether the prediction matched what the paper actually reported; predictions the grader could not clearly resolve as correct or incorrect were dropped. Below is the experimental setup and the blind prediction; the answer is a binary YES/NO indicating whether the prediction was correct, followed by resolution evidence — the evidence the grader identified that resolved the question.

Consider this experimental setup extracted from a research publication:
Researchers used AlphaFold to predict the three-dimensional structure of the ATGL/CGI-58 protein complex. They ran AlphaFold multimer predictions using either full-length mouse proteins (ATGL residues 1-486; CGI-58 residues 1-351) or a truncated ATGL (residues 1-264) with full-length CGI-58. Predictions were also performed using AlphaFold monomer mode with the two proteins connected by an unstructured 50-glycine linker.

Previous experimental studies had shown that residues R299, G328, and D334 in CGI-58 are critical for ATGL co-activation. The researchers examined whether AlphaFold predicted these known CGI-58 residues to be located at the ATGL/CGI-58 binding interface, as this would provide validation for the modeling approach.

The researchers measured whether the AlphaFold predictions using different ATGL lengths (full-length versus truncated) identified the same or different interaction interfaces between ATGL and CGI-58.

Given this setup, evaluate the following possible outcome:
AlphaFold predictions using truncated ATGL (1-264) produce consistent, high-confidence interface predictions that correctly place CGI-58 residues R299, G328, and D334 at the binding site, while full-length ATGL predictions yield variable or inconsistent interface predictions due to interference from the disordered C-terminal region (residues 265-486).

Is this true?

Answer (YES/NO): NO